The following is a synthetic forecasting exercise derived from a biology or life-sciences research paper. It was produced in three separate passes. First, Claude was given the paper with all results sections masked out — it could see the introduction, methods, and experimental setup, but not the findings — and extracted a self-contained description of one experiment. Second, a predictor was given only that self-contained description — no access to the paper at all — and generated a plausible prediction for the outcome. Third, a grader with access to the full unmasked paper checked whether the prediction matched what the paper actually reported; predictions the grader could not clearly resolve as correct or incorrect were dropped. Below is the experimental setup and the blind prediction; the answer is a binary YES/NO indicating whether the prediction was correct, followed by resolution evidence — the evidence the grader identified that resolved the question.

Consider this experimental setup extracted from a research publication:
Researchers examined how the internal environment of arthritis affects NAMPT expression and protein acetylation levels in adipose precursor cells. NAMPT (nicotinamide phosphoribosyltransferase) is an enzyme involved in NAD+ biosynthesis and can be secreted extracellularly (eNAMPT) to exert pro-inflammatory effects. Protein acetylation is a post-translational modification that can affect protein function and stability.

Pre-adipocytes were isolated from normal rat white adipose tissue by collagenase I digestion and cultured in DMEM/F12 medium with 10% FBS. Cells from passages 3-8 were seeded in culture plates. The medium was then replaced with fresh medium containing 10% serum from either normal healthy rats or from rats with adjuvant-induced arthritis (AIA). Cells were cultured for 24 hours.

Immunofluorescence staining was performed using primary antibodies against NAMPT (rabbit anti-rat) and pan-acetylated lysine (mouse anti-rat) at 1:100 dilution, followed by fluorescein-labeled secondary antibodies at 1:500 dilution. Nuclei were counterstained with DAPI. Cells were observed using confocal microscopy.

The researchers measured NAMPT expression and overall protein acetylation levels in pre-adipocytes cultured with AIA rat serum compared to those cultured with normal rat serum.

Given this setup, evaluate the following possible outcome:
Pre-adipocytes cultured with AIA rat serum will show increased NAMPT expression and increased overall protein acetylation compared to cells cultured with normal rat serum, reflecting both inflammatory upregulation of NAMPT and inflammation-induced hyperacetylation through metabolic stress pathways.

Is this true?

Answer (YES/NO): NO